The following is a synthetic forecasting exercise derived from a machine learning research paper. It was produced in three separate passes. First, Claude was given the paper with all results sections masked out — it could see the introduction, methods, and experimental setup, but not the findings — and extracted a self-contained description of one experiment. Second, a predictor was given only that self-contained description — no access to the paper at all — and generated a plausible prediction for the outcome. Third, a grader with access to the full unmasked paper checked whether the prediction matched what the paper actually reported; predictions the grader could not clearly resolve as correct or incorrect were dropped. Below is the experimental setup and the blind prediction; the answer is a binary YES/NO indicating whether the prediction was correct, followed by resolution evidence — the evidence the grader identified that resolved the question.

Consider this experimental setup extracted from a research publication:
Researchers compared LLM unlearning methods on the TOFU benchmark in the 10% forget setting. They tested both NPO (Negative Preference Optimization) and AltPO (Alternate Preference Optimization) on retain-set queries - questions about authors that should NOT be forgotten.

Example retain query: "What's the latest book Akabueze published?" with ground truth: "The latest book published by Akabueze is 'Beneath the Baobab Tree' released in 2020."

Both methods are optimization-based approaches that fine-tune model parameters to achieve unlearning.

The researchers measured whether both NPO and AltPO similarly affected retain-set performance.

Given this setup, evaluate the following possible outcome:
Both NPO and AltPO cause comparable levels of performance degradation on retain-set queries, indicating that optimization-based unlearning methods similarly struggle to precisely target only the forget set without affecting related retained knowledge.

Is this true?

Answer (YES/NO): NO